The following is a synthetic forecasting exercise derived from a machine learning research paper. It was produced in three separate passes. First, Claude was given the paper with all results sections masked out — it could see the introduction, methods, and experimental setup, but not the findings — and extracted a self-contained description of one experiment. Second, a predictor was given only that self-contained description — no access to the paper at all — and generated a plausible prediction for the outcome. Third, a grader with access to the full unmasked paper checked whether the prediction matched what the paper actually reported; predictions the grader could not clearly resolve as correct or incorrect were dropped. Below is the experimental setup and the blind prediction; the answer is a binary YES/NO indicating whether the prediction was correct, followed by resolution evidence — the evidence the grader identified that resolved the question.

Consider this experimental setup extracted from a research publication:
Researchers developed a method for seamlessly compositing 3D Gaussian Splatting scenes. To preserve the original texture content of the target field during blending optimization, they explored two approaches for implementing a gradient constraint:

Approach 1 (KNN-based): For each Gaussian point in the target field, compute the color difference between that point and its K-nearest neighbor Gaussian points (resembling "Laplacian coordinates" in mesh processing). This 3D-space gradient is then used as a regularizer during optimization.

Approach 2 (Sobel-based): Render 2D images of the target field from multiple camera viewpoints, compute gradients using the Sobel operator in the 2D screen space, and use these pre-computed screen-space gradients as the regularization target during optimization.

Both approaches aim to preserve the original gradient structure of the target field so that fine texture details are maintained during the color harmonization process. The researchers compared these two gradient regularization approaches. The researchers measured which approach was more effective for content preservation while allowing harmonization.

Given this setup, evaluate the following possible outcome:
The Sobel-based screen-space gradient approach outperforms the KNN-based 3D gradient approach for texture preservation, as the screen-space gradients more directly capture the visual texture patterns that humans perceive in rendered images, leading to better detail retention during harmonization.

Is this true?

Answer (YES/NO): NO